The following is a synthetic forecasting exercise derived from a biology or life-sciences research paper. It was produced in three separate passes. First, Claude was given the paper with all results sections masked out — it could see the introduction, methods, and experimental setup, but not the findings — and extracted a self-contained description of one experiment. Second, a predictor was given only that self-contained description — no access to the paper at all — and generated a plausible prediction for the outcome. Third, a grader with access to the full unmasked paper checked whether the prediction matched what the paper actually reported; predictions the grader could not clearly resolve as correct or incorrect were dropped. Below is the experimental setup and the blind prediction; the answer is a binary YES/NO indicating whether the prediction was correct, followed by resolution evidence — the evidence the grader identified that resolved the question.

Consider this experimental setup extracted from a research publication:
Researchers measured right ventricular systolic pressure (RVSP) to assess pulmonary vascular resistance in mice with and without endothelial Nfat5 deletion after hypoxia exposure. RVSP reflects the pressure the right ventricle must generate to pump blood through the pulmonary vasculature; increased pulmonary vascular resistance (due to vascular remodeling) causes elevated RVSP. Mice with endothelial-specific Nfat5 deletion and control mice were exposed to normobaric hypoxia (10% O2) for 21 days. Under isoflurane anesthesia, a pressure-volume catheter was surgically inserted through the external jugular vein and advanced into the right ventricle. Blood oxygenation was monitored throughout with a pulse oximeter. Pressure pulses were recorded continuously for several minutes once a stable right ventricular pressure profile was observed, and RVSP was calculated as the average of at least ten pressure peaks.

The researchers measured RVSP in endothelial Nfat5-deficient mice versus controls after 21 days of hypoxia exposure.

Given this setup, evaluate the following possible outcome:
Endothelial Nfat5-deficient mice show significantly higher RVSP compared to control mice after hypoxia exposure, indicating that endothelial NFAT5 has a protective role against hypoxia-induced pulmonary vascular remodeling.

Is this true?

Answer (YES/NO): YES